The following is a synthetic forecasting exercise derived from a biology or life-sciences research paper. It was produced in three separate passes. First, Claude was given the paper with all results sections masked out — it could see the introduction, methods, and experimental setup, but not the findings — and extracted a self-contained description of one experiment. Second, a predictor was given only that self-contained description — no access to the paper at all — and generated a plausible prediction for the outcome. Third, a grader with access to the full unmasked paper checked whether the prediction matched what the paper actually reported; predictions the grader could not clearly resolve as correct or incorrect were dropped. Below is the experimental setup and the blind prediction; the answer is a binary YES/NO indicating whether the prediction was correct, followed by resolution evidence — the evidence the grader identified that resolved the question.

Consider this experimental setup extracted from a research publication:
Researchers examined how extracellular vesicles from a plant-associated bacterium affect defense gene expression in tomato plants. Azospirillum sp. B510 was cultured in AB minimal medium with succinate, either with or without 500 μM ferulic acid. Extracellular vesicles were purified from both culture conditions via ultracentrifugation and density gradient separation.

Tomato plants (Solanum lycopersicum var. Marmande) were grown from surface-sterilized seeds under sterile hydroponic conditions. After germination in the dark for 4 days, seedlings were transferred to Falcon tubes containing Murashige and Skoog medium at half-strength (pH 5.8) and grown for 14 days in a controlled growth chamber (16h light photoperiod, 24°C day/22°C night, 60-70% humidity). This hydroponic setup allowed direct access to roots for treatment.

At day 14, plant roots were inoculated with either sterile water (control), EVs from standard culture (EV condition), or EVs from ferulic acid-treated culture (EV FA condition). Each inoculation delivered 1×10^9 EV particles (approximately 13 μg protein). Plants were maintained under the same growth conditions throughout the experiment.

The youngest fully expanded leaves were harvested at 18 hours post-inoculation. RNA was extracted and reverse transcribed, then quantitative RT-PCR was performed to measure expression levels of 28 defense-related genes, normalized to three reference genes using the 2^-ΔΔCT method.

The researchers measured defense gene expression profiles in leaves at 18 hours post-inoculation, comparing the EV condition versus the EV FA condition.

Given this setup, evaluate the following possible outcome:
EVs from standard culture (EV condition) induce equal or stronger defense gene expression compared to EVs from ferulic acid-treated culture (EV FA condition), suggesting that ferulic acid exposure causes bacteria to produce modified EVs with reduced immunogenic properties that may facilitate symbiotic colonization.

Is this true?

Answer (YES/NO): NO